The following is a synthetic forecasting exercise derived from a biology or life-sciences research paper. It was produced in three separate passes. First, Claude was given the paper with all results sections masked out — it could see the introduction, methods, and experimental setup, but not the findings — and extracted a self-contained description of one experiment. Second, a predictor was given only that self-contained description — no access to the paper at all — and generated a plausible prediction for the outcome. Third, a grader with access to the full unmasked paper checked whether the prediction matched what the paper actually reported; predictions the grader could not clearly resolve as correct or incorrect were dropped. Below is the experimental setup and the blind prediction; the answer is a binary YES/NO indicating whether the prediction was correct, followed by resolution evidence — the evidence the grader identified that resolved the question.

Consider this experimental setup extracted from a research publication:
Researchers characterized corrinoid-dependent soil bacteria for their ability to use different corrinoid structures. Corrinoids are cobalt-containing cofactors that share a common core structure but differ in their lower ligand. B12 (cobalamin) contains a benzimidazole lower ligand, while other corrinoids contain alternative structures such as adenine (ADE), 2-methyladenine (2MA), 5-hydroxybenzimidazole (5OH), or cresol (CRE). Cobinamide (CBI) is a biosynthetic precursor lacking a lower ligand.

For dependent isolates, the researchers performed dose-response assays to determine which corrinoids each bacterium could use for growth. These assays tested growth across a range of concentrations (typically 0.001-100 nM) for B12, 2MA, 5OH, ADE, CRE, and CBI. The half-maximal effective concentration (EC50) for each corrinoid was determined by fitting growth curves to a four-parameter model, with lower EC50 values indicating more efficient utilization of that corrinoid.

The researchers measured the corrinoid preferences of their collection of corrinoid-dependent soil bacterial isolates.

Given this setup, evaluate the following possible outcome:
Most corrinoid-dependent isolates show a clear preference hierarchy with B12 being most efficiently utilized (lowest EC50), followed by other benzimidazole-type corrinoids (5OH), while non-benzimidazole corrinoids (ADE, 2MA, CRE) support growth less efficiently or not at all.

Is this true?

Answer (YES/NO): NO